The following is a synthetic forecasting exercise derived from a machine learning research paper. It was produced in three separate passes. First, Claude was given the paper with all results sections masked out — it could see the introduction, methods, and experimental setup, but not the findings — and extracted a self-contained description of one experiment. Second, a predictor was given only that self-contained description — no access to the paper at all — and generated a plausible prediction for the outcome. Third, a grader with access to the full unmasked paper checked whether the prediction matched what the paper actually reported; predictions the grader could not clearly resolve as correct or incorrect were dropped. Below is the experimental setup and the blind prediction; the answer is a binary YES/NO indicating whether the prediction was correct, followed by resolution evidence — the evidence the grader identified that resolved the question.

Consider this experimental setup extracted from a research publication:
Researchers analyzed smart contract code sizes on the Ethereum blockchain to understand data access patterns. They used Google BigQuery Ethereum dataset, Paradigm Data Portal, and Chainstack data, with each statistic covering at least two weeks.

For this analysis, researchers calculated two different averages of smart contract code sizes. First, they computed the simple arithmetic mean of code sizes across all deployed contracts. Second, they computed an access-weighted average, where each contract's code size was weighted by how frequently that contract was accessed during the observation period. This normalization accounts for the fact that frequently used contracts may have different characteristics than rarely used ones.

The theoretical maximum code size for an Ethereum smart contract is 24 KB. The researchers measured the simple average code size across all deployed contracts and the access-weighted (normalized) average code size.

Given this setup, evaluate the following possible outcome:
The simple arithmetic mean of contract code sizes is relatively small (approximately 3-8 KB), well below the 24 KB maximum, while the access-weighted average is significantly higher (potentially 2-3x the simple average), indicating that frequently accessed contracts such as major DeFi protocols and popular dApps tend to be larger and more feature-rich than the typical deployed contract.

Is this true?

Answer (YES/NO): NO